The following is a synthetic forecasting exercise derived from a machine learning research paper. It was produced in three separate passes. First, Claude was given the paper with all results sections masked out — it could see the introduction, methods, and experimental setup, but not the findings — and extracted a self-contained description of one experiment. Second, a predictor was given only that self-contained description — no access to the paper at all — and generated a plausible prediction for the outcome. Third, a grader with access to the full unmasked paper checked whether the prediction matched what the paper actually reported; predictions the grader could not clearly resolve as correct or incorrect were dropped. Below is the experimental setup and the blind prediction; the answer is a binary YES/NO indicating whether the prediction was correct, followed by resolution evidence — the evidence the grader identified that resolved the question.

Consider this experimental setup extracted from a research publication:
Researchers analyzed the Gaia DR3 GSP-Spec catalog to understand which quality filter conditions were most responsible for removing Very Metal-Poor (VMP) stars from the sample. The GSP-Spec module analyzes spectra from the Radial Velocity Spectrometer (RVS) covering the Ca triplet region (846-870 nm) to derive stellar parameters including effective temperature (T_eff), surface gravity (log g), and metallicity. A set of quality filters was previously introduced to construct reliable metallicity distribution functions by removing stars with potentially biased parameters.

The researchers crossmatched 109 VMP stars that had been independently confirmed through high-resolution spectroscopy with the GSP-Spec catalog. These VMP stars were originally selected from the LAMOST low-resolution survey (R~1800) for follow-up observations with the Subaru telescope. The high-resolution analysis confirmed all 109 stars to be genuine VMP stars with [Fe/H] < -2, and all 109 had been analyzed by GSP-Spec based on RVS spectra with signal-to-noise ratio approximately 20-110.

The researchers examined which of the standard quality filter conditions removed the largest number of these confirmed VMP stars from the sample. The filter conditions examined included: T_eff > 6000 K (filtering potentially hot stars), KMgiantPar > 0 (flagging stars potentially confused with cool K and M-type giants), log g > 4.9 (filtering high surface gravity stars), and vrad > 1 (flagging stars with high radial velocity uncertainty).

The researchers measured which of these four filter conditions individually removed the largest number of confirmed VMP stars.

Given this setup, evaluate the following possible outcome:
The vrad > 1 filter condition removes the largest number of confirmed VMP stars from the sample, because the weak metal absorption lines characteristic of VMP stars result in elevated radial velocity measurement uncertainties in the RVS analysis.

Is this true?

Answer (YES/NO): NO